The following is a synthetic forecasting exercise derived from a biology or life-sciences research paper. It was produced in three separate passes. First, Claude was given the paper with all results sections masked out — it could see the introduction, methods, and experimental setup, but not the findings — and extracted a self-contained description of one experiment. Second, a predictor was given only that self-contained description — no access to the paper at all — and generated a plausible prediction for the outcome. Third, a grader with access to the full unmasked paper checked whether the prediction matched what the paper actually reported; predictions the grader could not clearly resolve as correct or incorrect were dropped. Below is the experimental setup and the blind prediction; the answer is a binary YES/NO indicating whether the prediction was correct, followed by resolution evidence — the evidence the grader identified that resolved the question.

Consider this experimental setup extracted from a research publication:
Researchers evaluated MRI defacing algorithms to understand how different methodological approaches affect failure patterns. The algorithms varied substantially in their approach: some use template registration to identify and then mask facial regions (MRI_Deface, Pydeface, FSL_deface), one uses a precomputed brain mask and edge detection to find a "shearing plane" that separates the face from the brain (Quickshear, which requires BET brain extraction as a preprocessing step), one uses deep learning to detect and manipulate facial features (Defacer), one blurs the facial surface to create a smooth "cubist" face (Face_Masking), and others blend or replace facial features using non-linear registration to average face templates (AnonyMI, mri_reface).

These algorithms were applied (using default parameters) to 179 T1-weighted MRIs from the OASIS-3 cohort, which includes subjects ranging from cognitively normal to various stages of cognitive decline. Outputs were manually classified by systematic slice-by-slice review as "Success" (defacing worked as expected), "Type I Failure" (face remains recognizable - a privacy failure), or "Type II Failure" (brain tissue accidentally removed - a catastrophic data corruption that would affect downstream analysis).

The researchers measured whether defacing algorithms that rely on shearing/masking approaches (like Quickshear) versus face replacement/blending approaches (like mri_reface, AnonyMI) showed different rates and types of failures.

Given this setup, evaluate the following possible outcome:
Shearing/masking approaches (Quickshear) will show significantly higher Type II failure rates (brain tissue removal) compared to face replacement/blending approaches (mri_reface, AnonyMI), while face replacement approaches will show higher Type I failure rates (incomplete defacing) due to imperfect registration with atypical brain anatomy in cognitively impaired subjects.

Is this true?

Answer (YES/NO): NO